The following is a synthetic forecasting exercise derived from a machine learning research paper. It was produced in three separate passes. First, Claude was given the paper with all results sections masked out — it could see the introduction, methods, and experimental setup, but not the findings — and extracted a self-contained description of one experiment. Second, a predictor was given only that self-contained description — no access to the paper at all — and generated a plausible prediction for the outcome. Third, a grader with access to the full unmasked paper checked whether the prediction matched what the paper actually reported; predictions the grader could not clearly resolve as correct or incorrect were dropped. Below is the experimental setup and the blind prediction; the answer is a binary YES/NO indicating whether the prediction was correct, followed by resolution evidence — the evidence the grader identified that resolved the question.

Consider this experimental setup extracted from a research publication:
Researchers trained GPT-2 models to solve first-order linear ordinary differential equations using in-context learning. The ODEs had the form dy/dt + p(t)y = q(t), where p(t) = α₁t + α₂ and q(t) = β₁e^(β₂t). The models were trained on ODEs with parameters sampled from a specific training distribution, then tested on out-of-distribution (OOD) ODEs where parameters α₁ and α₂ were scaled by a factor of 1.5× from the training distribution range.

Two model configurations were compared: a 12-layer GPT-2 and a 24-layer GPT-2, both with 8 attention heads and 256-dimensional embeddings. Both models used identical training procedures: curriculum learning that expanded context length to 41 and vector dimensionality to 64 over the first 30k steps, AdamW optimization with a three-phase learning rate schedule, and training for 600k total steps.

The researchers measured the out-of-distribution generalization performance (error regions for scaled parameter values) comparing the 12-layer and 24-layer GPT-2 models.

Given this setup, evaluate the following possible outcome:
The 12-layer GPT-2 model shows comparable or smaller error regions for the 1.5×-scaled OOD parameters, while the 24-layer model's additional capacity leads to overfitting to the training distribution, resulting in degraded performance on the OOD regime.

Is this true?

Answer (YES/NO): NO